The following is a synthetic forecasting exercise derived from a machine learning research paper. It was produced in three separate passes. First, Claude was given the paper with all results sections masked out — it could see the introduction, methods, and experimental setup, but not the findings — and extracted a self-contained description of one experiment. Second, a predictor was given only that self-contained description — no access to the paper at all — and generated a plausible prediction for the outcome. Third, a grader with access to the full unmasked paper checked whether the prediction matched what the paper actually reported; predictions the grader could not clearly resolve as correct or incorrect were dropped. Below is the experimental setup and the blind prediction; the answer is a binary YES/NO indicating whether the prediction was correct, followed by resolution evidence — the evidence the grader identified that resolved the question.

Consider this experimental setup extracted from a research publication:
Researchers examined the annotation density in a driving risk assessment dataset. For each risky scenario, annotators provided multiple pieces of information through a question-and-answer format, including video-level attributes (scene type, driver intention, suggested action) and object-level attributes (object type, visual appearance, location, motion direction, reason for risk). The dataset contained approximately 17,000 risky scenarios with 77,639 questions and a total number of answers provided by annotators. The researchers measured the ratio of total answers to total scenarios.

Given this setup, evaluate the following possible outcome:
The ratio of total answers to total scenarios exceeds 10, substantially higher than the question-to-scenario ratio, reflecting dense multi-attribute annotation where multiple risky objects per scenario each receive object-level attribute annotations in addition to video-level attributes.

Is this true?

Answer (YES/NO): NO